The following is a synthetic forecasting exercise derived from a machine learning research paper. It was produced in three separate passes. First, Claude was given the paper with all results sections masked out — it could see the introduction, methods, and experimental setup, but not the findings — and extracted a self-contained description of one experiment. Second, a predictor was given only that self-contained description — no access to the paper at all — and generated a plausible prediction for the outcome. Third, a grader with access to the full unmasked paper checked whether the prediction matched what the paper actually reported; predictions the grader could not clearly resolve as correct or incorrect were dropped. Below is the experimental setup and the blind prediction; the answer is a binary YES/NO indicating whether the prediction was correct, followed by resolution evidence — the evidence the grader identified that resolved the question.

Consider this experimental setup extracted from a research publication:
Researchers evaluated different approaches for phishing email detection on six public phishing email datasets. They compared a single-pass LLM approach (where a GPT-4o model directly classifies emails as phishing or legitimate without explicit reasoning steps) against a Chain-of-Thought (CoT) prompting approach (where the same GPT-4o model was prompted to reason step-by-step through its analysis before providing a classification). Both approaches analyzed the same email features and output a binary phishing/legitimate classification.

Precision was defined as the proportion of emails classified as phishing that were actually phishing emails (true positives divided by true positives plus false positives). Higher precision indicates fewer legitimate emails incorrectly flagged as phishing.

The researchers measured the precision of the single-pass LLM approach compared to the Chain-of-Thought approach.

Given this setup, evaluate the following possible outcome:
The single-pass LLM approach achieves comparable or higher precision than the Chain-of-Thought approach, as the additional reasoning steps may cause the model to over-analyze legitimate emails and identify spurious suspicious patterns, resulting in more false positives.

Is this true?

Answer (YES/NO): NO